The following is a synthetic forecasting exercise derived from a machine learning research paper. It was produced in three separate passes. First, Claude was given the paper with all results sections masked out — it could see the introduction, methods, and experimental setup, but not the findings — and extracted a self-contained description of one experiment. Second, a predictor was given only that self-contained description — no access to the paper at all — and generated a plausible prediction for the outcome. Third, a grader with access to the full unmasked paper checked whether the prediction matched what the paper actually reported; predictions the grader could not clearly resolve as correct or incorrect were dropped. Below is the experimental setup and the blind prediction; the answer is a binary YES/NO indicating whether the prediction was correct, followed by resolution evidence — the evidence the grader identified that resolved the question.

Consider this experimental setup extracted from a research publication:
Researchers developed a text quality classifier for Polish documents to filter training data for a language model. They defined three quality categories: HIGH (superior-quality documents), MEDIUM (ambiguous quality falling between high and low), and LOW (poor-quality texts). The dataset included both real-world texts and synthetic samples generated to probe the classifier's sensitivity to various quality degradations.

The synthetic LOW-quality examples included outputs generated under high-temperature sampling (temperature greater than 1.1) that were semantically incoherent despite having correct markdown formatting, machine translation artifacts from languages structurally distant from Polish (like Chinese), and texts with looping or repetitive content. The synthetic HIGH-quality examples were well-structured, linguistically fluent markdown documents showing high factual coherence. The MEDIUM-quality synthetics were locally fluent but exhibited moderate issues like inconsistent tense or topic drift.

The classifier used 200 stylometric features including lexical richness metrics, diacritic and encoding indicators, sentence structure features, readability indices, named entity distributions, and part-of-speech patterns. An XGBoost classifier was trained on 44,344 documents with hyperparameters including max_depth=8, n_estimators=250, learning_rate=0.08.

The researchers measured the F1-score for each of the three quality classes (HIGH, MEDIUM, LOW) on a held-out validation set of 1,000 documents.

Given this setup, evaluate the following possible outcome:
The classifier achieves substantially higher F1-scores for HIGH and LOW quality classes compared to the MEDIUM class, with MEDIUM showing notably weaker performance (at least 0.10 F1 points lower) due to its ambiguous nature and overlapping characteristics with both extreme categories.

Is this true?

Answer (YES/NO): YES